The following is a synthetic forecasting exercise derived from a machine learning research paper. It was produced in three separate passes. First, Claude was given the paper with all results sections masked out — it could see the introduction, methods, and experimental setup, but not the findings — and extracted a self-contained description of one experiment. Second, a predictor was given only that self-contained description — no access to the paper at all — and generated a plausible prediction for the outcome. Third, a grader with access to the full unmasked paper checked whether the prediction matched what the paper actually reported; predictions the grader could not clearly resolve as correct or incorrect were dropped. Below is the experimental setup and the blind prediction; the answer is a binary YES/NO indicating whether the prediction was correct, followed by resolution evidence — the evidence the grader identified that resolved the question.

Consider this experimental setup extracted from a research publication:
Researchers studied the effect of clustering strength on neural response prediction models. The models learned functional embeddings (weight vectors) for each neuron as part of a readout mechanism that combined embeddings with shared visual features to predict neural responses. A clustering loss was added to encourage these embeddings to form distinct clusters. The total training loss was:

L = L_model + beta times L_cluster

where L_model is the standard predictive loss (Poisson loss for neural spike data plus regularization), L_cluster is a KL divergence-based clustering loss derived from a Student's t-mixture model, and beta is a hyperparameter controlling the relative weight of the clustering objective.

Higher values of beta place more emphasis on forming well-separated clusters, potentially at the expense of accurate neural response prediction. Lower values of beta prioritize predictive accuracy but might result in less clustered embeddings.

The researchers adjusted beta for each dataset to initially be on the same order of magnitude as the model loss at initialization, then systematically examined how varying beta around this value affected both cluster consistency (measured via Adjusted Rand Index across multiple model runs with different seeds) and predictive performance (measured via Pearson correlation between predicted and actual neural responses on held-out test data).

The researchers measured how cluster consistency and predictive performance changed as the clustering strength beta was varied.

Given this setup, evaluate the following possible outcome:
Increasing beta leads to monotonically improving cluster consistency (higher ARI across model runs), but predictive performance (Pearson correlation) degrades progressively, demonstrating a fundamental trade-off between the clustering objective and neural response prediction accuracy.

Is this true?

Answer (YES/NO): NO